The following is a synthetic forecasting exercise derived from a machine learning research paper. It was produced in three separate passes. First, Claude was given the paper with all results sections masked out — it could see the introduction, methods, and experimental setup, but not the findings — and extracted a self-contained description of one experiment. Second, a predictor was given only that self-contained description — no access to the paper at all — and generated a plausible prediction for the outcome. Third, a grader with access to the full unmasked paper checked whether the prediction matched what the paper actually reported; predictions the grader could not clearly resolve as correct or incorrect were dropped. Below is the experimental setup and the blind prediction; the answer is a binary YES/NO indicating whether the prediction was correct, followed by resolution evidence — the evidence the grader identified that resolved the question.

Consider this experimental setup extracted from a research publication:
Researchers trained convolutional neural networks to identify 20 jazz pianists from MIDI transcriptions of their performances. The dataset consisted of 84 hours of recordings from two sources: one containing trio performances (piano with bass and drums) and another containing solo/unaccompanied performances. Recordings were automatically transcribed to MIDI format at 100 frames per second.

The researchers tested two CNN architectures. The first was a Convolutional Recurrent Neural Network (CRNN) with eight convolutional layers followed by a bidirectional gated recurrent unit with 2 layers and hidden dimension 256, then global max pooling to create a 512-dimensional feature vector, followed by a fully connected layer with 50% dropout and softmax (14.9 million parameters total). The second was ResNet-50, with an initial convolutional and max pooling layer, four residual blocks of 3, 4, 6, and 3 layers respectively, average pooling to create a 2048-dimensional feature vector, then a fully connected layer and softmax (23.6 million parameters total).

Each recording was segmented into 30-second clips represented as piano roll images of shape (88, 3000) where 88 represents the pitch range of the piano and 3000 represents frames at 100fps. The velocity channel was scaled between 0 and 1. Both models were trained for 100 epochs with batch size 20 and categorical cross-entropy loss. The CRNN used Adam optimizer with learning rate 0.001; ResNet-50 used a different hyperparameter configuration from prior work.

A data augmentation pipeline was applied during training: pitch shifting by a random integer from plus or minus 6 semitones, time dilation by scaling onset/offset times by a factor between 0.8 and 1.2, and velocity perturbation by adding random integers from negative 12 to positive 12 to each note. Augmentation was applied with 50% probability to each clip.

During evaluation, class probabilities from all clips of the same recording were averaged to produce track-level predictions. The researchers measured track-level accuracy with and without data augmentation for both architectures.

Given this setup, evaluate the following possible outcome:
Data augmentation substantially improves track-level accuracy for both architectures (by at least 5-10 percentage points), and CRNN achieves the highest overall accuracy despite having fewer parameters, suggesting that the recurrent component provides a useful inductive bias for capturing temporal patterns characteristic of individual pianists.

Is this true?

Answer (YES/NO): NO